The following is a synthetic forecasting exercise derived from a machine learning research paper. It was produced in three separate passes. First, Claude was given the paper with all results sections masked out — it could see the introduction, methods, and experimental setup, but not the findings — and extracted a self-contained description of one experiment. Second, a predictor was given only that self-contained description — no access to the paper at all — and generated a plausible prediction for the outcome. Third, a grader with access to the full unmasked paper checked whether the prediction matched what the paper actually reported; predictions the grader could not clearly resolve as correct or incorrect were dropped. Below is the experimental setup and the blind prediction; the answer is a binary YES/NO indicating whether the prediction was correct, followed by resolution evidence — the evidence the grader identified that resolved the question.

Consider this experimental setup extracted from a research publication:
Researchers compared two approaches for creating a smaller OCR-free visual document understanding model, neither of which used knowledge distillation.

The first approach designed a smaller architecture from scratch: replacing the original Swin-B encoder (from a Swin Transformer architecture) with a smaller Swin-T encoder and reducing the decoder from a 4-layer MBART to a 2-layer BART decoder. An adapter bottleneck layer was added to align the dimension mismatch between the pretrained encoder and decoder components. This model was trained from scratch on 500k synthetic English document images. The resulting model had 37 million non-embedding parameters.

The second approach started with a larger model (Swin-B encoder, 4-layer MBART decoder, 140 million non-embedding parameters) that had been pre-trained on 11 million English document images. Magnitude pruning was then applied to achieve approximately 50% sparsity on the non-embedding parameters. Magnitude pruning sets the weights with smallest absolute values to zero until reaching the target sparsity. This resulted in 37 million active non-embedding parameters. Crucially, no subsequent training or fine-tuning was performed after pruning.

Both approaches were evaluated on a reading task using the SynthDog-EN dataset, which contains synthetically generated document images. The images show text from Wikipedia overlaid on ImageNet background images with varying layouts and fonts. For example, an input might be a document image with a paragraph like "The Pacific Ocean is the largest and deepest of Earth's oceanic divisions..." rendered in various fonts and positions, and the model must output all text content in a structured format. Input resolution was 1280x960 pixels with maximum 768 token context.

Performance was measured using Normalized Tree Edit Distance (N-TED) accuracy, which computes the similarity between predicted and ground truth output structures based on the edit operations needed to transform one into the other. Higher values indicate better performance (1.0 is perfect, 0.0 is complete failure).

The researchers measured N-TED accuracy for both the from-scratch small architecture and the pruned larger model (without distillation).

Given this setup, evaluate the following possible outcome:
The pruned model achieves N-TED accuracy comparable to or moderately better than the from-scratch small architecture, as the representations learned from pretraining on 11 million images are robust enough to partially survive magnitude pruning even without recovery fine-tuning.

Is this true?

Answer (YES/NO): NO